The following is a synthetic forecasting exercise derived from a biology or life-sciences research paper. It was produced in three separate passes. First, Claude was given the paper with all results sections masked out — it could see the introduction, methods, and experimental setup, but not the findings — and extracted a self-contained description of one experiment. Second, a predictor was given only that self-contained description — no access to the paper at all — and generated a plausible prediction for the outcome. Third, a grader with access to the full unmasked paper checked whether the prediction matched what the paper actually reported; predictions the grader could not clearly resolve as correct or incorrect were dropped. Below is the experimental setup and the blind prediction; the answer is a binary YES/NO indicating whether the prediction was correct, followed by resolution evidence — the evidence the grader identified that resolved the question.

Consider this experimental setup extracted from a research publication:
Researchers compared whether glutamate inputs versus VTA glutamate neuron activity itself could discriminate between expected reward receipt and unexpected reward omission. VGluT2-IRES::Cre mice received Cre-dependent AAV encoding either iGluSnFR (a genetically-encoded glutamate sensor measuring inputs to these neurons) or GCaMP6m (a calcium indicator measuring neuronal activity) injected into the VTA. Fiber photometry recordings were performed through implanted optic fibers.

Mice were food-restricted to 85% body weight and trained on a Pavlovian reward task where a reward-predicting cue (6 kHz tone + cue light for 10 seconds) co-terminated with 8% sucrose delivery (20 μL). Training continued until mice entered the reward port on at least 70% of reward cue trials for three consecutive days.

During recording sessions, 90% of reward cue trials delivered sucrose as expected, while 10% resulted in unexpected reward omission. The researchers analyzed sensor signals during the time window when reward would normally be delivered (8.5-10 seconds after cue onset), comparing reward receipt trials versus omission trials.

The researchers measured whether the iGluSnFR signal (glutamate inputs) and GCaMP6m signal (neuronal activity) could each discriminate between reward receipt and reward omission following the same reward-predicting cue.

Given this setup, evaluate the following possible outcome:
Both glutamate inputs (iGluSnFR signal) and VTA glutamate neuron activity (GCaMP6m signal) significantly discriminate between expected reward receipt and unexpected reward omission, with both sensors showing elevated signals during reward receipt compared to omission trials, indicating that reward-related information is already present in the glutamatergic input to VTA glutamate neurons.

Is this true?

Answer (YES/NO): NO